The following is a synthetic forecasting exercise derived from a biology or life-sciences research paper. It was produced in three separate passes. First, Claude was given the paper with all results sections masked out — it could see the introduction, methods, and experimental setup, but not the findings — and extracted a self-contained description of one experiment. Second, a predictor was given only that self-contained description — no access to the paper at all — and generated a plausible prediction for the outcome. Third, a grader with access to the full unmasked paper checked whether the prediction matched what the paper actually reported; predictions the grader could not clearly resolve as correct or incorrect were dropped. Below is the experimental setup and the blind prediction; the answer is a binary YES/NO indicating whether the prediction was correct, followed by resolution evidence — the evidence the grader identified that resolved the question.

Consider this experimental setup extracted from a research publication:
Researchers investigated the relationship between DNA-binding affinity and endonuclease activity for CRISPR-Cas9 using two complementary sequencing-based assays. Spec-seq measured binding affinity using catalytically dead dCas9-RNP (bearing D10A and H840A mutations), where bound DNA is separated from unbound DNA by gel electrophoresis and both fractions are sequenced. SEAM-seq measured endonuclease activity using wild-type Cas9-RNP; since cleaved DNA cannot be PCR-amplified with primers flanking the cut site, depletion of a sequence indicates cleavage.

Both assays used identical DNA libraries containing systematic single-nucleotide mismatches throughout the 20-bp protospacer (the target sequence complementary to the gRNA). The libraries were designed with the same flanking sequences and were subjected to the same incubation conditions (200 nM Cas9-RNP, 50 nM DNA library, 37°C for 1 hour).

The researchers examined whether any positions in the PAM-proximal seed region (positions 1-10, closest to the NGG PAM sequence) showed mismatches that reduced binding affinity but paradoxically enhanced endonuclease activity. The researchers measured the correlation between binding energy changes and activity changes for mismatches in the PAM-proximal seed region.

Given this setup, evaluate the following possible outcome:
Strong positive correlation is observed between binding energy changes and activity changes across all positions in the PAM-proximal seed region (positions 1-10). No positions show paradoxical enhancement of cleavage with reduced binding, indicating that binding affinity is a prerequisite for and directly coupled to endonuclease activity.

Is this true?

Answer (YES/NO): NO